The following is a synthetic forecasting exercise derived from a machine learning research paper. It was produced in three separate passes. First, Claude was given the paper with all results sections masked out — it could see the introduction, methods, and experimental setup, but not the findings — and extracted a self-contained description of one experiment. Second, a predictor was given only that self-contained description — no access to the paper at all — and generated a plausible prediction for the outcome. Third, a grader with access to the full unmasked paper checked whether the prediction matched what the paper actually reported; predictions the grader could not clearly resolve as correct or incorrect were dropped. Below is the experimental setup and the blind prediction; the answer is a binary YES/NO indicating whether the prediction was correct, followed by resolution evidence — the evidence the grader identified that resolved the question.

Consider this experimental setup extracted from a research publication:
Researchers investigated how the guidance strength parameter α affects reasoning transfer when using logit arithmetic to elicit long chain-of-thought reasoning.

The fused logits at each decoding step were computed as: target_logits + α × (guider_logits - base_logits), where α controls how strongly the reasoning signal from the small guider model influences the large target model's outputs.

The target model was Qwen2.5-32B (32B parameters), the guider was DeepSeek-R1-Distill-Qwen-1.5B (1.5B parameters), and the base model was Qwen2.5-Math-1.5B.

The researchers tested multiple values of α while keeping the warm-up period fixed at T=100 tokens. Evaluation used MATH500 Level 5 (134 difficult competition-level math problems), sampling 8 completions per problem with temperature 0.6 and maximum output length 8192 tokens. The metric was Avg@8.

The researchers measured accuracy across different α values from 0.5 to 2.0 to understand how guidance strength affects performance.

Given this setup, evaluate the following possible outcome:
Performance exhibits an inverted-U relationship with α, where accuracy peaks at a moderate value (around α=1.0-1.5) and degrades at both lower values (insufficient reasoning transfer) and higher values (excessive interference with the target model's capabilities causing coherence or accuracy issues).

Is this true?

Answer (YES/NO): YES